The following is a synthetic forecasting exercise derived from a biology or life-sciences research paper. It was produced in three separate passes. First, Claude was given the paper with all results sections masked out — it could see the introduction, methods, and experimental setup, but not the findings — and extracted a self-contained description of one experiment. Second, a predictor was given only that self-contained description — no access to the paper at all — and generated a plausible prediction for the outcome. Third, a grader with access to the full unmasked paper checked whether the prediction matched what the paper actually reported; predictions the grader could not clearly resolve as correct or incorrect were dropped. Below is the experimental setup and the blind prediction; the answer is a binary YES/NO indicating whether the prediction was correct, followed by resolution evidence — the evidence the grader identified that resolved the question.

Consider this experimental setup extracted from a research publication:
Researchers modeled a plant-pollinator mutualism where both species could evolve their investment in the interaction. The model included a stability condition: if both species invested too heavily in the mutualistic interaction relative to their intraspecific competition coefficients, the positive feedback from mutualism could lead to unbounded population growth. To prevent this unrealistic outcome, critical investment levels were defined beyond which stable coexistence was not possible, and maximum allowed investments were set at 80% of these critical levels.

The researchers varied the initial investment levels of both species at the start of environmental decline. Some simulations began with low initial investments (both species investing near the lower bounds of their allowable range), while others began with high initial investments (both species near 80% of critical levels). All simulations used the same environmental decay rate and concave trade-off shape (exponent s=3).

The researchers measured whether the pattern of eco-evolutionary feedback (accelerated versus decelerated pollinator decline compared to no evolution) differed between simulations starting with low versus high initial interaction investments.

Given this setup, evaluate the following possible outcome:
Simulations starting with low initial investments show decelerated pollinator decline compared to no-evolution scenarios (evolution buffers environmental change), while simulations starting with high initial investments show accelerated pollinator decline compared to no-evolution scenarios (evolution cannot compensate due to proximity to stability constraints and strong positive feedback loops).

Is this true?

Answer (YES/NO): NO